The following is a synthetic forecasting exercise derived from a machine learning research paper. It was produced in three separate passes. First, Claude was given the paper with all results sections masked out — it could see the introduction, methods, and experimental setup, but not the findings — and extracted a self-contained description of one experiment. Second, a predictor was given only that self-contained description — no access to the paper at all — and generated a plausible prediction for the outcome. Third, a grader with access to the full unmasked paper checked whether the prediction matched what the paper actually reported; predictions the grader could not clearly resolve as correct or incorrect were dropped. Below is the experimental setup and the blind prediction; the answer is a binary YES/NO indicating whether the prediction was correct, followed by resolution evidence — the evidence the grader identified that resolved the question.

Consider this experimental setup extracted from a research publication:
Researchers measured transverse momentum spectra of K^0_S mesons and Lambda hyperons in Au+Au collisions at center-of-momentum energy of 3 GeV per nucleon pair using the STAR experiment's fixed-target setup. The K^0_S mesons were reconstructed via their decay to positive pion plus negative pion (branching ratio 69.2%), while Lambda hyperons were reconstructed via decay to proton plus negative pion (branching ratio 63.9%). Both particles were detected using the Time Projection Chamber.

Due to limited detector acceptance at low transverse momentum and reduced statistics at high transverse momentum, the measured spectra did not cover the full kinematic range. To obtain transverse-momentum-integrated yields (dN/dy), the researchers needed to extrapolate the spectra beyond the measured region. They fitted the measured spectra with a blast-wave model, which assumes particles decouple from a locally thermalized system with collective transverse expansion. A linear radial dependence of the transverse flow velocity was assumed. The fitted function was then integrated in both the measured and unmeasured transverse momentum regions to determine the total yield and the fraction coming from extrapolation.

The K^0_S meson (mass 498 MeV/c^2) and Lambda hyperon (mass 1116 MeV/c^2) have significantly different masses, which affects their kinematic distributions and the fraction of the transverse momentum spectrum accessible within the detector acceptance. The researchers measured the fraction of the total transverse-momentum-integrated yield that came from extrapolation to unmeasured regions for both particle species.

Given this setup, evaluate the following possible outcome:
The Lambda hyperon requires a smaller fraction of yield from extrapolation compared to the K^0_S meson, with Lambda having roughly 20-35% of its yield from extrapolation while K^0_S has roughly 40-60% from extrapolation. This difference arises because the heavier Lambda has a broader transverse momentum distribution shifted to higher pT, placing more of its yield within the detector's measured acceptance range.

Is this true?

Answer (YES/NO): NO